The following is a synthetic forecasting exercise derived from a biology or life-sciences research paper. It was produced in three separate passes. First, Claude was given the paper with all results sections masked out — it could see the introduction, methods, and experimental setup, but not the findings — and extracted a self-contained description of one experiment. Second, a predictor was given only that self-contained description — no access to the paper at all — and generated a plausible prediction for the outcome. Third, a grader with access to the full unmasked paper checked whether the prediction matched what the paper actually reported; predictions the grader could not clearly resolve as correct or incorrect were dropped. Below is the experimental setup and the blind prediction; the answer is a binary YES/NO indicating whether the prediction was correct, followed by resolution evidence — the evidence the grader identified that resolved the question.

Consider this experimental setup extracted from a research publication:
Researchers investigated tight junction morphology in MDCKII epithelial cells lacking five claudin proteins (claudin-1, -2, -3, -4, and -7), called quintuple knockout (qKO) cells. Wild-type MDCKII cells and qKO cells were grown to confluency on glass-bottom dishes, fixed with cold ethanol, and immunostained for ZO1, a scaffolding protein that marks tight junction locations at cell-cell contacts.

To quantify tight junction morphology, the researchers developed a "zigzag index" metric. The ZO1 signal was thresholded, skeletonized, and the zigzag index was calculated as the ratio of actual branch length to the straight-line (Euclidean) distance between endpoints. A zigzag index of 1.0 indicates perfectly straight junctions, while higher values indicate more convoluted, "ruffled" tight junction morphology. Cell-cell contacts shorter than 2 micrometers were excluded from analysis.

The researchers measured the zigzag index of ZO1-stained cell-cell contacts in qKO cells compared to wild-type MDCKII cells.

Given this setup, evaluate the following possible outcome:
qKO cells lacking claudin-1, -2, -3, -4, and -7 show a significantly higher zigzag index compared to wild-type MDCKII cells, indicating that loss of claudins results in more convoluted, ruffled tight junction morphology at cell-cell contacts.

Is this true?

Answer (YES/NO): NO